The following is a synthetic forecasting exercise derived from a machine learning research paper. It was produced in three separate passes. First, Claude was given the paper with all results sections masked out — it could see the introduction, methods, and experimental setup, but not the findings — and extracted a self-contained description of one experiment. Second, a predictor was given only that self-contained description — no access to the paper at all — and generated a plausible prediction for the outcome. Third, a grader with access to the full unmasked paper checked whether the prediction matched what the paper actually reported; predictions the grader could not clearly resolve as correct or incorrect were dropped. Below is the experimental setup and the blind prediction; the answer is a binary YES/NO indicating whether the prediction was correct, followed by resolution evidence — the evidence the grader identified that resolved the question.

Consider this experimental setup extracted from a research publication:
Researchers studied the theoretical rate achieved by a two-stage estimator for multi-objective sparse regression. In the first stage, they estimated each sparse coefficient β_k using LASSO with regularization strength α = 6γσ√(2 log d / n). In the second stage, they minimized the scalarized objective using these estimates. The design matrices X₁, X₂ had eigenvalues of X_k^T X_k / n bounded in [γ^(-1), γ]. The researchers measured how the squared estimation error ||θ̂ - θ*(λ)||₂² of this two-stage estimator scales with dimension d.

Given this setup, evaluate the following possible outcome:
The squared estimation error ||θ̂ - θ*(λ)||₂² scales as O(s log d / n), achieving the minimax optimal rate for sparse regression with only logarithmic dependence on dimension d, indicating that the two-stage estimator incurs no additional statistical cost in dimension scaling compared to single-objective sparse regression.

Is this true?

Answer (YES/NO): YES